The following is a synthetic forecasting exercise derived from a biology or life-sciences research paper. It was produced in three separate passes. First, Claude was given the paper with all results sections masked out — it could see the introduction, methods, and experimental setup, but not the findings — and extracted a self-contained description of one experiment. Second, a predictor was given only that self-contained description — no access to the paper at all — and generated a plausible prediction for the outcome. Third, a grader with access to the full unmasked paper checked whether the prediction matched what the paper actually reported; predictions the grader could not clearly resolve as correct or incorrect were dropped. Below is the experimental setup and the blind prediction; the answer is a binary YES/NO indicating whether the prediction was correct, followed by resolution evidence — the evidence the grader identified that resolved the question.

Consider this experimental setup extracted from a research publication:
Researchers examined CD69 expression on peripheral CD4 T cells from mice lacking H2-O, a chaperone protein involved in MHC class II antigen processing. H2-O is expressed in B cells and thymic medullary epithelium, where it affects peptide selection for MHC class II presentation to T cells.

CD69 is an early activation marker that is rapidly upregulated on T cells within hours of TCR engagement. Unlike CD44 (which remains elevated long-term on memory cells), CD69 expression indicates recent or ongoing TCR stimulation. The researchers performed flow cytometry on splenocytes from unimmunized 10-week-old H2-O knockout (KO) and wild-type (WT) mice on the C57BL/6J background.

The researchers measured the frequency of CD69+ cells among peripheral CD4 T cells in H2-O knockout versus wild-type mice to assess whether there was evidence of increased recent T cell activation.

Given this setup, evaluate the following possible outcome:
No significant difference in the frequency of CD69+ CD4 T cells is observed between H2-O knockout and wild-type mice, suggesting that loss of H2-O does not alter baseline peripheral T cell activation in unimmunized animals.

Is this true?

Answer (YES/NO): NO